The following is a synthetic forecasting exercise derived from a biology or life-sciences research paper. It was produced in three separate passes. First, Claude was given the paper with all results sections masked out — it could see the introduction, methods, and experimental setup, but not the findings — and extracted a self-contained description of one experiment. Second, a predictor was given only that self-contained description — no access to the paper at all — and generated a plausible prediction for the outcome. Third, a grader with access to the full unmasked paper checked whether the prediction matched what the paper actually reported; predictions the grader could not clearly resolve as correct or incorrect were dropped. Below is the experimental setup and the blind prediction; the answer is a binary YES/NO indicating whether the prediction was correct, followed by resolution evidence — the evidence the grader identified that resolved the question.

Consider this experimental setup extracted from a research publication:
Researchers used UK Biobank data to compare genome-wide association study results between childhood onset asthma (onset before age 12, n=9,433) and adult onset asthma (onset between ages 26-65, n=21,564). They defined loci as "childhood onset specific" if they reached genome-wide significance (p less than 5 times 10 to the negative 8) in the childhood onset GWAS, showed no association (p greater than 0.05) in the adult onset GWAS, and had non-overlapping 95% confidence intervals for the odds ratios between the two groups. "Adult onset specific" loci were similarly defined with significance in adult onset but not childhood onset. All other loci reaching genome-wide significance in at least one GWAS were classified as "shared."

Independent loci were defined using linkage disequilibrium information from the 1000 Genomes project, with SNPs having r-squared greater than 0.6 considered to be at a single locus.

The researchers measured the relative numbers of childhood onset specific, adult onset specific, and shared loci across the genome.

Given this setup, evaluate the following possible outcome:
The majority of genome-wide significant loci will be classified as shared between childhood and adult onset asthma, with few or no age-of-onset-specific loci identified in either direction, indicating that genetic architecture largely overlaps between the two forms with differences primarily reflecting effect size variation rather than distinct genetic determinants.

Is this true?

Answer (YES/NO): NO